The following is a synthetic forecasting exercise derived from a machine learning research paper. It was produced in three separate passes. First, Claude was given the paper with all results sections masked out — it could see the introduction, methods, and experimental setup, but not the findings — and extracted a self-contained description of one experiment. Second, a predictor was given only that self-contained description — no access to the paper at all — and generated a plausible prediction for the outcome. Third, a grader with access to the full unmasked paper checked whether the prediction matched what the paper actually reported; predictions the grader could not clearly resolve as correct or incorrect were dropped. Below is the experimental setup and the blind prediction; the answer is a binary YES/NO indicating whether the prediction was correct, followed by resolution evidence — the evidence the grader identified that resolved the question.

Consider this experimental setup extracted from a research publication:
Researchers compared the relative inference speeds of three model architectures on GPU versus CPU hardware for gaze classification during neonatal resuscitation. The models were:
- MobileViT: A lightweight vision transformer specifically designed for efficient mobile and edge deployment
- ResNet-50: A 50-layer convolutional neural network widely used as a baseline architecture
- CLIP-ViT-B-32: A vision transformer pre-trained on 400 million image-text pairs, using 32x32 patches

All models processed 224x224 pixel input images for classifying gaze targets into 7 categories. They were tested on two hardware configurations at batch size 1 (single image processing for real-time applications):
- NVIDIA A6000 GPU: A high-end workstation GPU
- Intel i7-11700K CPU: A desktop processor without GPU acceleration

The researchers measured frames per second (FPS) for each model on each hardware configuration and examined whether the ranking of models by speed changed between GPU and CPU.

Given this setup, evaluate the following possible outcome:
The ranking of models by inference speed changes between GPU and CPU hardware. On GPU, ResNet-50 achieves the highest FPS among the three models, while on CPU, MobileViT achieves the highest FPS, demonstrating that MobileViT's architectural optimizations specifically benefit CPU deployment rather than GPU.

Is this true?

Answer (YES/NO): NO